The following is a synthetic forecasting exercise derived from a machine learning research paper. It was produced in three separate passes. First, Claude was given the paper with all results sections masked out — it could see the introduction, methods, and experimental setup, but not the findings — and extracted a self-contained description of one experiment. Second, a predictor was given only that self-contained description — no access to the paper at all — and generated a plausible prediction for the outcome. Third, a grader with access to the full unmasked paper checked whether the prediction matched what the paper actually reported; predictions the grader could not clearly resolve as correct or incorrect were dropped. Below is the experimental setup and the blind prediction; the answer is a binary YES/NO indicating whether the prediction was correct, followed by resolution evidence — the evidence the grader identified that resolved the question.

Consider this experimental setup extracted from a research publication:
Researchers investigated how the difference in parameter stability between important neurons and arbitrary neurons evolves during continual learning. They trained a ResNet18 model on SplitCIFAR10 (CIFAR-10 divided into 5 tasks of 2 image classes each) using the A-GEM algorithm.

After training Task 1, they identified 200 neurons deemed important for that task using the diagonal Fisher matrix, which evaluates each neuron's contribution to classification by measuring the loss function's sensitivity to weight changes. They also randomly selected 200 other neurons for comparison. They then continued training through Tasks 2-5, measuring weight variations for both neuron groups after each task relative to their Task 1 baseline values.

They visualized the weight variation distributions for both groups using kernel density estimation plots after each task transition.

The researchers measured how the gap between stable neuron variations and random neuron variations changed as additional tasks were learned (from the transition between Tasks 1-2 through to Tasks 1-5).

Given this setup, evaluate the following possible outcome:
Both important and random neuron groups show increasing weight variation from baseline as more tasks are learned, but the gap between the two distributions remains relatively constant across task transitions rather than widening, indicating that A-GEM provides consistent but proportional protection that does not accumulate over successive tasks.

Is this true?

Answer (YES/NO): NO